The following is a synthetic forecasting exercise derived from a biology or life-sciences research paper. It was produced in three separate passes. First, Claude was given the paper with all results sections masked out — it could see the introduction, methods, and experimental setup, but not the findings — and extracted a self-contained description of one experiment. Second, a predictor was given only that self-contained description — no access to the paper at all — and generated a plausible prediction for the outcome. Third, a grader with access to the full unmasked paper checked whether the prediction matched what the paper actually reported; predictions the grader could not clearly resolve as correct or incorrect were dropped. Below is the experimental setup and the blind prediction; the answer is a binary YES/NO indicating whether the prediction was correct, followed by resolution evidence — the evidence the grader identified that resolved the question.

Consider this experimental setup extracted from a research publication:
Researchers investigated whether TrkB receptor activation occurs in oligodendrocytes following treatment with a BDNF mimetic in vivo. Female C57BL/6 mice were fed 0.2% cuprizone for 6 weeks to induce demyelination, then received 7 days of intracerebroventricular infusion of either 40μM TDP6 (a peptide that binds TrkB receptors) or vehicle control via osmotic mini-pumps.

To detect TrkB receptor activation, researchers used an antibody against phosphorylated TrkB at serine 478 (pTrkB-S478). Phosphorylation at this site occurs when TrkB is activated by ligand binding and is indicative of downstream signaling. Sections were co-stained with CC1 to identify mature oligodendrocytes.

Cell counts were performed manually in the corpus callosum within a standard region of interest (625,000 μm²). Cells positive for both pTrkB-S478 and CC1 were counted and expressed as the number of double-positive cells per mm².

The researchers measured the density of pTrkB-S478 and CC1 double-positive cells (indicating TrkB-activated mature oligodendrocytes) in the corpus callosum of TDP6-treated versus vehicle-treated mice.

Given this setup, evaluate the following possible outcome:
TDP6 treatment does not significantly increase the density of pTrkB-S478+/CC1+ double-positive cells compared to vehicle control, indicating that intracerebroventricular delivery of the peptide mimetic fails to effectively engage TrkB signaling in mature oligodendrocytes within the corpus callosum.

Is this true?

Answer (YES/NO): NO